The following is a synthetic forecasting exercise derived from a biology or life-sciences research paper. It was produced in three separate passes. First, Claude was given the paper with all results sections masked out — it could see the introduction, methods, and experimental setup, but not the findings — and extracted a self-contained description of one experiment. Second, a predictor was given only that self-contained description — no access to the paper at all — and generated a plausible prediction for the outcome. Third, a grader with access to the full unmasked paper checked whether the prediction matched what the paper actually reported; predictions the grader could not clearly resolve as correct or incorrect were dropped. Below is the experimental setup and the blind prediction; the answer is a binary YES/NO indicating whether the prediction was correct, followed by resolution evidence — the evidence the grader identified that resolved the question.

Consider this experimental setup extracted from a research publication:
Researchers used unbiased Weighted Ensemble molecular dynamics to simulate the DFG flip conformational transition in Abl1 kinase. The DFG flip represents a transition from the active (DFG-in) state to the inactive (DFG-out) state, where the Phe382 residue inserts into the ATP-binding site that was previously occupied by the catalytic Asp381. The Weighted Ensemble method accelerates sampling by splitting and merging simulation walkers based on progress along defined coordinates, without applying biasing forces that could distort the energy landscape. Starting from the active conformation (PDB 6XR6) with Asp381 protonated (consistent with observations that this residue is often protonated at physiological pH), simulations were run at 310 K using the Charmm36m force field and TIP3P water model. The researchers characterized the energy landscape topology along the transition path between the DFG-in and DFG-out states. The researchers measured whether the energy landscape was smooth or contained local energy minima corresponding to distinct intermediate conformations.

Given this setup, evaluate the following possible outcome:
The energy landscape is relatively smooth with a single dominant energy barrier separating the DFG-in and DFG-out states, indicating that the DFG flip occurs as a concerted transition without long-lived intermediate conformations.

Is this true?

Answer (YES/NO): NO